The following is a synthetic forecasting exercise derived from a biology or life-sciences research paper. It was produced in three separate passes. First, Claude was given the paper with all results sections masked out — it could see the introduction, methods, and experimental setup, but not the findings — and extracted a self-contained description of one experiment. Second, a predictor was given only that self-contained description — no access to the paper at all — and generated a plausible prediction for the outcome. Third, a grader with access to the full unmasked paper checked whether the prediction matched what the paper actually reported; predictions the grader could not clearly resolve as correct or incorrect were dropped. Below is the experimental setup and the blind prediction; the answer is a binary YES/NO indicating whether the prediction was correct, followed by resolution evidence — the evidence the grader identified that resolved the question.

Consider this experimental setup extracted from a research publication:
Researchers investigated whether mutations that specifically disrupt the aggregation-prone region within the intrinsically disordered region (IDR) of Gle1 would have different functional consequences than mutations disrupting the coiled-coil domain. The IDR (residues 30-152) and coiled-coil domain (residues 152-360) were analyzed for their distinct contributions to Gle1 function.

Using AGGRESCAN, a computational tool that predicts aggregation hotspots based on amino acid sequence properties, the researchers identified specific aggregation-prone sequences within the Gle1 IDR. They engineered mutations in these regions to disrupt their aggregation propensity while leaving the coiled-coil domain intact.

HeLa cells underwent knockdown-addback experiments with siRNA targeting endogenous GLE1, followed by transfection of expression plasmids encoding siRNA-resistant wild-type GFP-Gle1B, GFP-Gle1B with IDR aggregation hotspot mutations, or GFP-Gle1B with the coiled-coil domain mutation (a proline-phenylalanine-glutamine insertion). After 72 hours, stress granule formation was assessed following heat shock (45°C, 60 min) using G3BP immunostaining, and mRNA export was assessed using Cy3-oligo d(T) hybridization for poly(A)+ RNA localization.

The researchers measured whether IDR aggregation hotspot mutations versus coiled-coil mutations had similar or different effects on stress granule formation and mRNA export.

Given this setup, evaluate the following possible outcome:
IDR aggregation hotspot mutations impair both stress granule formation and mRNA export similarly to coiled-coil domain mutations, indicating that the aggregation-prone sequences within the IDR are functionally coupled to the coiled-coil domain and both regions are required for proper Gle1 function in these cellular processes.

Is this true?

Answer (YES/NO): YES